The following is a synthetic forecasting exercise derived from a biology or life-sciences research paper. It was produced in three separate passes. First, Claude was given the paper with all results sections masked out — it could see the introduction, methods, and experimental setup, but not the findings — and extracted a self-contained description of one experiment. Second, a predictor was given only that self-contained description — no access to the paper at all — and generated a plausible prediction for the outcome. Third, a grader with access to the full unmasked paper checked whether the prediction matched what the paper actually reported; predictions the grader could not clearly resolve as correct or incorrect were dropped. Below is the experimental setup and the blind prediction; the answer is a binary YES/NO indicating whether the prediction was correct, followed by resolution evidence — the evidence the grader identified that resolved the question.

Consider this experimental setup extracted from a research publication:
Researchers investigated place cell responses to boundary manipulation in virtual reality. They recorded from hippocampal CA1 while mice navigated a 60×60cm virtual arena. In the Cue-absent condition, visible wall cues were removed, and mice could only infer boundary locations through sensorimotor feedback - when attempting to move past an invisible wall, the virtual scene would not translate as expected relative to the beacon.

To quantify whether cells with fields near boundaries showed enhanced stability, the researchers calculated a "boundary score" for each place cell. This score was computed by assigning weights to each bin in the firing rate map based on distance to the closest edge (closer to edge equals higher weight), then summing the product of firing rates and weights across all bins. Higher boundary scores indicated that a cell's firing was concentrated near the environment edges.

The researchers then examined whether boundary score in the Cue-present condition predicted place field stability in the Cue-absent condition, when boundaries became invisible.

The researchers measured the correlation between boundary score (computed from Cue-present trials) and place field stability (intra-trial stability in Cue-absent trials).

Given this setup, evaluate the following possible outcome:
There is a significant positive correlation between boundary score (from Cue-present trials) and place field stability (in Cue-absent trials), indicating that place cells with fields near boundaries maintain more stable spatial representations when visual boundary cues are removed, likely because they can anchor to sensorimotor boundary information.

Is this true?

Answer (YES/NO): YES